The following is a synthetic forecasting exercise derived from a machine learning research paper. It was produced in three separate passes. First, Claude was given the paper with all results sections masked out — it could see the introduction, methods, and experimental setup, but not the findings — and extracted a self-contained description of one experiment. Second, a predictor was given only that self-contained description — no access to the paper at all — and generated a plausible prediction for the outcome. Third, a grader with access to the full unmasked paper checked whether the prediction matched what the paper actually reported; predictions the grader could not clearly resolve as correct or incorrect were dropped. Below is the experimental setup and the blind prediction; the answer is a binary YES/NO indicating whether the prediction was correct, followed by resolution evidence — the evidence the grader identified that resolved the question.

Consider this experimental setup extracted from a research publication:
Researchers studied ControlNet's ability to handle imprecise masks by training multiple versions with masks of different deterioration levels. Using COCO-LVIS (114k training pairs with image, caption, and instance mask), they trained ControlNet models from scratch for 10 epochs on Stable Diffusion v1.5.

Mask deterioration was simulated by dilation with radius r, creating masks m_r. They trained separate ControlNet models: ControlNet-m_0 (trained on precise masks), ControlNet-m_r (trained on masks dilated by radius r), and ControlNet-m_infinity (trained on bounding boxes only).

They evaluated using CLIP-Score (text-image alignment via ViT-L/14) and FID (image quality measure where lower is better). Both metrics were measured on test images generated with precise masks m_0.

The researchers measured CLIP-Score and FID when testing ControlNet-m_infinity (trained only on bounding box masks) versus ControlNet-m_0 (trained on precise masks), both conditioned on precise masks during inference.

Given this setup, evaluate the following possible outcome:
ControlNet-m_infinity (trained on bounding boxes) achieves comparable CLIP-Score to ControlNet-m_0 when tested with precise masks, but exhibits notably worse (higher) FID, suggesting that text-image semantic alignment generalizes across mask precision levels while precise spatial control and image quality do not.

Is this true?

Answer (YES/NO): YES